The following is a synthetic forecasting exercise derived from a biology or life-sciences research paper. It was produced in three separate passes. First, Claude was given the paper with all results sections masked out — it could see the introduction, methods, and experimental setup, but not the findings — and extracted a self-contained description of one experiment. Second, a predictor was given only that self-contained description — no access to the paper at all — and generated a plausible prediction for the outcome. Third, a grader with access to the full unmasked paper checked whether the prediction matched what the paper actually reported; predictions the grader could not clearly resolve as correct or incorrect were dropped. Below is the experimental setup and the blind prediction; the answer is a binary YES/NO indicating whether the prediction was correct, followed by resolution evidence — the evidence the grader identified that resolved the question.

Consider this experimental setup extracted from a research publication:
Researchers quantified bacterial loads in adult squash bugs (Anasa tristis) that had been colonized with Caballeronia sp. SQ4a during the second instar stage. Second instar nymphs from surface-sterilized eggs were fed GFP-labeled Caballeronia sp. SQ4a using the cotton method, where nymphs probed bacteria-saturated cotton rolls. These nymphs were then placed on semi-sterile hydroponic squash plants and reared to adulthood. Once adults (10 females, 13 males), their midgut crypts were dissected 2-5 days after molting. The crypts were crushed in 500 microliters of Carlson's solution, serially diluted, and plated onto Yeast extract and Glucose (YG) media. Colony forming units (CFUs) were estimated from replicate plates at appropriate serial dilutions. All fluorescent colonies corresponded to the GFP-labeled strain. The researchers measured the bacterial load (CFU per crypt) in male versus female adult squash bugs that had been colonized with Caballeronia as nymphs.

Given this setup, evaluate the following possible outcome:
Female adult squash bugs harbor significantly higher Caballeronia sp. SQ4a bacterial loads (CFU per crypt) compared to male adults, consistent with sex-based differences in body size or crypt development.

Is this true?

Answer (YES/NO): NO